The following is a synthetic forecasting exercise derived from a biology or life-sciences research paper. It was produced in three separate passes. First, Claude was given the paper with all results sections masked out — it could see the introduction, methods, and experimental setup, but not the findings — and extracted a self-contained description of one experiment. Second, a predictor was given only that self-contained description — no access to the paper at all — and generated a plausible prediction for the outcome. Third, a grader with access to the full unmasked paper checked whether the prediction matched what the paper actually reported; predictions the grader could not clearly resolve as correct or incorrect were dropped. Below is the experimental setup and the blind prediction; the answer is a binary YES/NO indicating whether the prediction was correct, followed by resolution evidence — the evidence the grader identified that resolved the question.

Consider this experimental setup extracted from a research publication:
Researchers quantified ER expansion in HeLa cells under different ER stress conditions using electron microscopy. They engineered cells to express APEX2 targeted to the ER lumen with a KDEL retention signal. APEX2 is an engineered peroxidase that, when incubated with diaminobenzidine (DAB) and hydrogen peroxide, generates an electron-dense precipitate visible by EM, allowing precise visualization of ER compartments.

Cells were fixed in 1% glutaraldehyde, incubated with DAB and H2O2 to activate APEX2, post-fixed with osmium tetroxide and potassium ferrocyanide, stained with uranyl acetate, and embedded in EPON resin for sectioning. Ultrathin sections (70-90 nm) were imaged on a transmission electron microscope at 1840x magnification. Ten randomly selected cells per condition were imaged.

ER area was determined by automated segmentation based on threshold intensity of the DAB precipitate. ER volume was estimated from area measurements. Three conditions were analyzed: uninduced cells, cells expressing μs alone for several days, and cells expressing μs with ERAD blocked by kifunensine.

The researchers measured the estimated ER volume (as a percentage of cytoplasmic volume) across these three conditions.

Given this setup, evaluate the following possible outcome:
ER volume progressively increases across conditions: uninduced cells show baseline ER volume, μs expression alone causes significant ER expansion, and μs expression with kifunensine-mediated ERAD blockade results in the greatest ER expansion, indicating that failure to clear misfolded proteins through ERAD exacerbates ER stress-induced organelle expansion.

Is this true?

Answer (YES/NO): YES